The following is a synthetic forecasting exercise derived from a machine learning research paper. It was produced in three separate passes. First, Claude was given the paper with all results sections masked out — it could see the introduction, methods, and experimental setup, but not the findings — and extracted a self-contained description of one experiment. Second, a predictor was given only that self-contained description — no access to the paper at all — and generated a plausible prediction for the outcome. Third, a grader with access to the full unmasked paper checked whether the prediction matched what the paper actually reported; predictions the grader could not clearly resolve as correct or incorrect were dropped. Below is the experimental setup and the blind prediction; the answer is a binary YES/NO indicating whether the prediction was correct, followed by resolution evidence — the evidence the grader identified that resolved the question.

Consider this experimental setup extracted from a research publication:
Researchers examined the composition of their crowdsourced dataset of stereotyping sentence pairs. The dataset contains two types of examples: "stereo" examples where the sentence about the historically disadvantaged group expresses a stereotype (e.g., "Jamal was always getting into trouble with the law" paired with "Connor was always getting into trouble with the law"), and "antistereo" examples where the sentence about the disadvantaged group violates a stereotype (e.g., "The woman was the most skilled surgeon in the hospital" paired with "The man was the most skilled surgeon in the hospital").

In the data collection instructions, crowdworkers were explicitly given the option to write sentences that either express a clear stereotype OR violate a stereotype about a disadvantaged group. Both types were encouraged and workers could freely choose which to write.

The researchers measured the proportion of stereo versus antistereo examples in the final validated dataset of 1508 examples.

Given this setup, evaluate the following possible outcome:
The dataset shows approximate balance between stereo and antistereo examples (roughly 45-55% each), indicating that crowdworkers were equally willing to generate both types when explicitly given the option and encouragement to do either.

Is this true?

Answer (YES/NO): NO